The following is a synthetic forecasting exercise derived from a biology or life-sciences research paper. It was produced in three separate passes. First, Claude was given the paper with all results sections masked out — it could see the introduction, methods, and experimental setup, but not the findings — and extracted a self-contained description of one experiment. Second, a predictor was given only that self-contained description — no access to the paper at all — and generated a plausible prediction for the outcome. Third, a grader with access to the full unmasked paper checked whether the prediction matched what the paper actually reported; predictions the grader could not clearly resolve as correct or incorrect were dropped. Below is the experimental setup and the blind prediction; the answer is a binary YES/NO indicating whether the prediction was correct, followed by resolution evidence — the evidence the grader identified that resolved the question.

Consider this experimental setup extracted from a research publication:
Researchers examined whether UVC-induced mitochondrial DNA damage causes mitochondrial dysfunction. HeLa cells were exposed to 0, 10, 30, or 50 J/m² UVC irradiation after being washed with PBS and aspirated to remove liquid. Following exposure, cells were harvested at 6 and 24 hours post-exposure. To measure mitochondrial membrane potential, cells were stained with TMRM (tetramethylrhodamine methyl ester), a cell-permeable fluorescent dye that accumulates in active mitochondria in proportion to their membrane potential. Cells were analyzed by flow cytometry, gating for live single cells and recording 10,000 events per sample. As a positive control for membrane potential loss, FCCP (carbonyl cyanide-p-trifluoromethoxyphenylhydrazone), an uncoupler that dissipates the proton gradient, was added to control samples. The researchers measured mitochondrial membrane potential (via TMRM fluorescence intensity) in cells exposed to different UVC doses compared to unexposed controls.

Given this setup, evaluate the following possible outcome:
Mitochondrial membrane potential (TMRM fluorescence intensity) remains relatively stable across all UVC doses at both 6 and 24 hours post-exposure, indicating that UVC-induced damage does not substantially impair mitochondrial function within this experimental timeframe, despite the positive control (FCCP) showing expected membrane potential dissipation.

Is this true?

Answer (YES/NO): YES